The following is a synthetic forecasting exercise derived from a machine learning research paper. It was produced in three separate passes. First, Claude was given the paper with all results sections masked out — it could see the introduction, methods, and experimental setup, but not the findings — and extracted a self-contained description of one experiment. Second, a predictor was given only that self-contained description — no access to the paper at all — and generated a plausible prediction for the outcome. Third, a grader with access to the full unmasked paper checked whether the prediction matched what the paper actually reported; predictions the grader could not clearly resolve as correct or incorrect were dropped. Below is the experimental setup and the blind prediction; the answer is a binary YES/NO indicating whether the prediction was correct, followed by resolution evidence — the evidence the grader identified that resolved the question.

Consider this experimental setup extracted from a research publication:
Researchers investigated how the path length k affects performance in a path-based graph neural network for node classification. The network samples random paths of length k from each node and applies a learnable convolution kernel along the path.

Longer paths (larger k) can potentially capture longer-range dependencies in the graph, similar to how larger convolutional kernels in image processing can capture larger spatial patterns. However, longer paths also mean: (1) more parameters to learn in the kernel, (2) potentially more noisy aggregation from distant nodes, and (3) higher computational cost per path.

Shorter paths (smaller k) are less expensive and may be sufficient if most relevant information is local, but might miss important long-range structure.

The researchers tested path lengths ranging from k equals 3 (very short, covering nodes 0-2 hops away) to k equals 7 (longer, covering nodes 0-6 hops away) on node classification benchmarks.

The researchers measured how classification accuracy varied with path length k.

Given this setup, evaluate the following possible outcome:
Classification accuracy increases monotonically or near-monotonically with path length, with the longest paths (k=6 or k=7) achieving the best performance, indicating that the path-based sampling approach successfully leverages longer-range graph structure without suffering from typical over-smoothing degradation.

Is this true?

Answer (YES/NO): YES